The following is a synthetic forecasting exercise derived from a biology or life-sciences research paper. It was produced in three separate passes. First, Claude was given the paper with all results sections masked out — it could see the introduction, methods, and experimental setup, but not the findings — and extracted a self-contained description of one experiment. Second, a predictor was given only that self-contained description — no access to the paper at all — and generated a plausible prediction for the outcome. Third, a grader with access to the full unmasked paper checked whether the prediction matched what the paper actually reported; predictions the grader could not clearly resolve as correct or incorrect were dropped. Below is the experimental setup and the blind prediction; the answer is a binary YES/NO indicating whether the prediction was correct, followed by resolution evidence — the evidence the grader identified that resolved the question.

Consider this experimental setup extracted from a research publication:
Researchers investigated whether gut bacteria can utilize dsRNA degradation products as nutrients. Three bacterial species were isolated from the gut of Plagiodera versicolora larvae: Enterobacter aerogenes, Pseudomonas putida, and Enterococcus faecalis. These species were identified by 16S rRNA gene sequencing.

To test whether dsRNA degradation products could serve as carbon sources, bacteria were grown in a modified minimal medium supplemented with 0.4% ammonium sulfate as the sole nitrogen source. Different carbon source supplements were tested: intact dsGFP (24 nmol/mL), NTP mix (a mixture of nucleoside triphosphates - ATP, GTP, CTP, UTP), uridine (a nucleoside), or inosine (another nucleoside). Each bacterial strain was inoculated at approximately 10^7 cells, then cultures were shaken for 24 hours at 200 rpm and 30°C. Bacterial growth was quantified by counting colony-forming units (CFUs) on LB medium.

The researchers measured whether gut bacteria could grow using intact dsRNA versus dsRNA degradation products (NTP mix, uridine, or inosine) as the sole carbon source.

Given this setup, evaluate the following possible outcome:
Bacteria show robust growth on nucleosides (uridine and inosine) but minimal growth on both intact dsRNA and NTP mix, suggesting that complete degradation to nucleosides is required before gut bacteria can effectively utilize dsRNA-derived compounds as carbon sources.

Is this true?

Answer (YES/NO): NO